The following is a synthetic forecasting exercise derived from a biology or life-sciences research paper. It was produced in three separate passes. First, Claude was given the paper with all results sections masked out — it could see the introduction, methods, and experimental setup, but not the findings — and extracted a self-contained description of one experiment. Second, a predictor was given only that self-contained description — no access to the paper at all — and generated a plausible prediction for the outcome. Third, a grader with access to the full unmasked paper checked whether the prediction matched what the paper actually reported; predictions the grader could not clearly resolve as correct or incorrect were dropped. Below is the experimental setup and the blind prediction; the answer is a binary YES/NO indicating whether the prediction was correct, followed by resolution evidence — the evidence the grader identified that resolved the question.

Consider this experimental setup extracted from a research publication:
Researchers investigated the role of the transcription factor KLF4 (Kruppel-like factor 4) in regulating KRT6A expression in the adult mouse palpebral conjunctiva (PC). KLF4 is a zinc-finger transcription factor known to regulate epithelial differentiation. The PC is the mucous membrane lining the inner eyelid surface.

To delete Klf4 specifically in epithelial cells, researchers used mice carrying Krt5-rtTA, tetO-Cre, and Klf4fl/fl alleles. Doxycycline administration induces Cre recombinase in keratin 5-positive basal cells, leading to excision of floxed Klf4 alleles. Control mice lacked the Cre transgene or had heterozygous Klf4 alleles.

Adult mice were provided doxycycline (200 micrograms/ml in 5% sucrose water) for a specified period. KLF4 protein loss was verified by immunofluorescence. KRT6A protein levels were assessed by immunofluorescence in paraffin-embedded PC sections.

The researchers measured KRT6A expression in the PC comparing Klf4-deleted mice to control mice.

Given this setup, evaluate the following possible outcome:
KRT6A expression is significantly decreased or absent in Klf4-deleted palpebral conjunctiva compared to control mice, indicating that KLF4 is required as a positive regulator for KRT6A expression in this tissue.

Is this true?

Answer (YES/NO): NO